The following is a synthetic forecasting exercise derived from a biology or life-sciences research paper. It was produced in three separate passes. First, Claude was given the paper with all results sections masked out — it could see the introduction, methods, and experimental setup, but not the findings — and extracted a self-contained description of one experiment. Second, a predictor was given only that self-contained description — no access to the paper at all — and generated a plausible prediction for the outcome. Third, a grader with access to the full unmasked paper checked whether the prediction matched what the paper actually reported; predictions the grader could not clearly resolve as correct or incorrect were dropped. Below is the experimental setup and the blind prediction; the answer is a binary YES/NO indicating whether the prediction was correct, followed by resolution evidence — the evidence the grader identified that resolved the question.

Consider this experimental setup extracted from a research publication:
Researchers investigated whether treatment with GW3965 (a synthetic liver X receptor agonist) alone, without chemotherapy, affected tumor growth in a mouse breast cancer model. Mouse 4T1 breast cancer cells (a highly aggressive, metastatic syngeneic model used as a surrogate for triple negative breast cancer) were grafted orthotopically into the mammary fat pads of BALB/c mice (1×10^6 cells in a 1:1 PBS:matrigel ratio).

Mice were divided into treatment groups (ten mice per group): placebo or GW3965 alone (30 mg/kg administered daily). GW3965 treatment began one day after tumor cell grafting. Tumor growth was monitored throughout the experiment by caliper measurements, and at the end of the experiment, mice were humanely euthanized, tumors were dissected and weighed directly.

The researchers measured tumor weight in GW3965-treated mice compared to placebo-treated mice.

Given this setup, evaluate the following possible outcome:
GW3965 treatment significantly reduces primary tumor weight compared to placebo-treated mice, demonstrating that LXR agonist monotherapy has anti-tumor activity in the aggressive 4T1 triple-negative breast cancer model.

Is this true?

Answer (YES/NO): YES